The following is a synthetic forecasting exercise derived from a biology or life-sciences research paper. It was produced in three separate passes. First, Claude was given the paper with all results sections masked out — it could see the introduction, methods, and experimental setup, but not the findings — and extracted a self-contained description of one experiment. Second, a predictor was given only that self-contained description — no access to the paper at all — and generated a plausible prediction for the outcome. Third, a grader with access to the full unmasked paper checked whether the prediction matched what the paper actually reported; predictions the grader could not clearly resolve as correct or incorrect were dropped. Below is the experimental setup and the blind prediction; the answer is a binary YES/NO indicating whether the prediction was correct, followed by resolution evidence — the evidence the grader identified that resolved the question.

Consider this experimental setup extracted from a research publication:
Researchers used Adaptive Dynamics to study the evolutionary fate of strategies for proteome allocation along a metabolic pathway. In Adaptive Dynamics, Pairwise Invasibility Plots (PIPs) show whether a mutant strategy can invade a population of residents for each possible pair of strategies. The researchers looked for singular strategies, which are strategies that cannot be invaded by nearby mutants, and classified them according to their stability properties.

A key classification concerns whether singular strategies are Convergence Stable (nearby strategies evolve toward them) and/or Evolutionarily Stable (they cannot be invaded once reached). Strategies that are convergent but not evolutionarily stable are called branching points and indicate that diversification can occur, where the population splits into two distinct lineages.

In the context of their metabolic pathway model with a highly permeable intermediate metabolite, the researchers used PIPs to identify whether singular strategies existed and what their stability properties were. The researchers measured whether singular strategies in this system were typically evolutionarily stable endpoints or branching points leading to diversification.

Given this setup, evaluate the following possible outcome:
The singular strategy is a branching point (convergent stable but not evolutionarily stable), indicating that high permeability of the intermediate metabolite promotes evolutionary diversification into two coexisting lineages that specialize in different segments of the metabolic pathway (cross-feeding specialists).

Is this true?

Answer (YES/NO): NO